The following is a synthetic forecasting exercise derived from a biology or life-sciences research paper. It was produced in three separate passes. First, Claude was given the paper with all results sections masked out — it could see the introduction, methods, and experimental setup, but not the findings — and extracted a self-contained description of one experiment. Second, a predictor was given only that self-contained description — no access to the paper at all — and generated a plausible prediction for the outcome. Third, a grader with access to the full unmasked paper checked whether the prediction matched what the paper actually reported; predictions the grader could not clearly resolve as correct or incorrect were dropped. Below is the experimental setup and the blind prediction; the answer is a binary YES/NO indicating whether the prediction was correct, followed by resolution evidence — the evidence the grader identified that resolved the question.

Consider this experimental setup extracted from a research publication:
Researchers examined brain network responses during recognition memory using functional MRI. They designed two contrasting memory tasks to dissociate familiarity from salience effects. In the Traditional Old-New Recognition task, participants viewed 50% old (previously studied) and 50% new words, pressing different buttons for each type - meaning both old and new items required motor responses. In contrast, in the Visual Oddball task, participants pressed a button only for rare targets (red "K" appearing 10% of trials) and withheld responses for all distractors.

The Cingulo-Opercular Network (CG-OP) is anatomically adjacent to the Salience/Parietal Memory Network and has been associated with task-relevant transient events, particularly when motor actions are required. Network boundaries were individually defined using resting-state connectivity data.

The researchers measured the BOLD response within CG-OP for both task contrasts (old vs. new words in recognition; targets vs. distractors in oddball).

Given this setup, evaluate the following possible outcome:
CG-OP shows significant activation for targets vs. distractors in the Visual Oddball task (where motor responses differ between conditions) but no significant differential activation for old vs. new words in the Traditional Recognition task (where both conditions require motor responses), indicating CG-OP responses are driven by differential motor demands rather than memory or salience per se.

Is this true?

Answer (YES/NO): YES